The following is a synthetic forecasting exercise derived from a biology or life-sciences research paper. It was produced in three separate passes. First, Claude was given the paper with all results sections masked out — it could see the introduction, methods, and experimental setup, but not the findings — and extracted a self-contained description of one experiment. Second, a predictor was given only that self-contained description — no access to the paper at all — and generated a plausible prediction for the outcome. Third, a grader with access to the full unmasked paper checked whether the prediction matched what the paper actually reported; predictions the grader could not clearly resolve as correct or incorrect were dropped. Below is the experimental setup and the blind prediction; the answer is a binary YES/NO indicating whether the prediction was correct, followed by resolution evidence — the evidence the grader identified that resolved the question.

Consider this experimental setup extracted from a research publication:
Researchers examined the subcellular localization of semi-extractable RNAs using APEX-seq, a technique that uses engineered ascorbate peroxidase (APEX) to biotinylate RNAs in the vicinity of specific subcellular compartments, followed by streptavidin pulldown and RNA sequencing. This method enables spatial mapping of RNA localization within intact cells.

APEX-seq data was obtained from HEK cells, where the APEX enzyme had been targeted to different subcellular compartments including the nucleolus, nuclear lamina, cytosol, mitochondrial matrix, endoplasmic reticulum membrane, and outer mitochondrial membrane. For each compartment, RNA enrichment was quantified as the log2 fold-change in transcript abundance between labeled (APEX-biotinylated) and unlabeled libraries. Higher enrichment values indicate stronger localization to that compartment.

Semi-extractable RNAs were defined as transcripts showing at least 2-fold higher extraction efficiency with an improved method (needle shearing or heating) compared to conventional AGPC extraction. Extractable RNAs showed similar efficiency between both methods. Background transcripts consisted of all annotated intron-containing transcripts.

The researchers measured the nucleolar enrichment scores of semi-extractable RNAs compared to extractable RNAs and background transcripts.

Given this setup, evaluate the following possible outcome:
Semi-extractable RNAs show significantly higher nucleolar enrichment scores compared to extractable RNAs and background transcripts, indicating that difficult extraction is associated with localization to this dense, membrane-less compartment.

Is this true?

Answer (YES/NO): YES